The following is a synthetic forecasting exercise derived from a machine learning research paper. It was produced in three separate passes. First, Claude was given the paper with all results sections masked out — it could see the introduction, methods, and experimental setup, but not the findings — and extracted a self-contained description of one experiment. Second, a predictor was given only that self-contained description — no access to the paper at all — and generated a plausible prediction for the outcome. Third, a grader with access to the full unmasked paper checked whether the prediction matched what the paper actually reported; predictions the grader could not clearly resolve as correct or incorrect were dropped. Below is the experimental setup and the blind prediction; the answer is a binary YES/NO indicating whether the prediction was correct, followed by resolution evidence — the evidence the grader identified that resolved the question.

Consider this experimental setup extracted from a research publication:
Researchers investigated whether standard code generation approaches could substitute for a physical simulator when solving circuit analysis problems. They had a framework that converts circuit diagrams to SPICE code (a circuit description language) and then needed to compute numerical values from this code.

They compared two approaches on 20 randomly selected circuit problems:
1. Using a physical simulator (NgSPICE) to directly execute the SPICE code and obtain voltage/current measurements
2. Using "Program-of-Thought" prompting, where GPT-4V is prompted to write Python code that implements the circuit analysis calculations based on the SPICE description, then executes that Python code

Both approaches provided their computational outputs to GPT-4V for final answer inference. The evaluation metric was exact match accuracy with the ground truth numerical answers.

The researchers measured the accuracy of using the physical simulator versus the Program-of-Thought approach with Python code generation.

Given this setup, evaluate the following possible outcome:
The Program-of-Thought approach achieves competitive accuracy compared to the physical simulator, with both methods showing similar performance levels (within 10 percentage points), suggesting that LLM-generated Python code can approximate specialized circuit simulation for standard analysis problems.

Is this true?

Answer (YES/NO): NO